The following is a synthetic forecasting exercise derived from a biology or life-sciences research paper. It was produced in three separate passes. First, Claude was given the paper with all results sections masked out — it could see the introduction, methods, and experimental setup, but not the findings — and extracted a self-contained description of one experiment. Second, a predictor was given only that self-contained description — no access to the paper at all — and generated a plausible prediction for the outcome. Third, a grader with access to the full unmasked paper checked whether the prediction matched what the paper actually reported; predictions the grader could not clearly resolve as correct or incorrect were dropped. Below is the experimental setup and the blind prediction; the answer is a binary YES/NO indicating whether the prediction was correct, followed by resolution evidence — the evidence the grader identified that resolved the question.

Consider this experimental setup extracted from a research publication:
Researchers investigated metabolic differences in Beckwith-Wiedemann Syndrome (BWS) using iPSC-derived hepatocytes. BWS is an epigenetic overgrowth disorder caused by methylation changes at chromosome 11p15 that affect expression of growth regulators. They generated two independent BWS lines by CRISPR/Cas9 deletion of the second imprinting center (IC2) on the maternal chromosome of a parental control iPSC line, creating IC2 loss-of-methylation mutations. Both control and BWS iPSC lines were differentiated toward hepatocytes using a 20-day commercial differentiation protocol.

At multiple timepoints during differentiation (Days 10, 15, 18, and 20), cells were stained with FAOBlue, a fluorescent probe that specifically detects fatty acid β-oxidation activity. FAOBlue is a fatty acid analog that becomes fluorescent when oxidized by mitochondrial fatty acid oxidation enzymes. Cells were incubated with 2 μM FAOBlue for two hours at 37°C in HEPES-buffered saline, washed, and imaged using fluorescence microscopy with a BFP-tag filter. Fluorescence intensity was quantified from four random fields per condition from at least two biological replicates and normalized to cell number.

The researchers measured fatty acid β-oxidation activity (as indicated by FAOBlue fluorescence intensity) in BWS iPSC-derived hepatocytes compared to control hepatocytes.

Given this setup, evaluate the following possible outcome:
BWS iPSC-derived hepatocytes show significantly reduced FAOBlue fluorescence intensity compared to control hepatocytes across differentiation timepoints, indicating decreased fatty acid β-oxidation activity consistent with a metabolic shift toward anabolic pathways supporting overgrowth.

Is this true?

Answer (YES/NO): NO